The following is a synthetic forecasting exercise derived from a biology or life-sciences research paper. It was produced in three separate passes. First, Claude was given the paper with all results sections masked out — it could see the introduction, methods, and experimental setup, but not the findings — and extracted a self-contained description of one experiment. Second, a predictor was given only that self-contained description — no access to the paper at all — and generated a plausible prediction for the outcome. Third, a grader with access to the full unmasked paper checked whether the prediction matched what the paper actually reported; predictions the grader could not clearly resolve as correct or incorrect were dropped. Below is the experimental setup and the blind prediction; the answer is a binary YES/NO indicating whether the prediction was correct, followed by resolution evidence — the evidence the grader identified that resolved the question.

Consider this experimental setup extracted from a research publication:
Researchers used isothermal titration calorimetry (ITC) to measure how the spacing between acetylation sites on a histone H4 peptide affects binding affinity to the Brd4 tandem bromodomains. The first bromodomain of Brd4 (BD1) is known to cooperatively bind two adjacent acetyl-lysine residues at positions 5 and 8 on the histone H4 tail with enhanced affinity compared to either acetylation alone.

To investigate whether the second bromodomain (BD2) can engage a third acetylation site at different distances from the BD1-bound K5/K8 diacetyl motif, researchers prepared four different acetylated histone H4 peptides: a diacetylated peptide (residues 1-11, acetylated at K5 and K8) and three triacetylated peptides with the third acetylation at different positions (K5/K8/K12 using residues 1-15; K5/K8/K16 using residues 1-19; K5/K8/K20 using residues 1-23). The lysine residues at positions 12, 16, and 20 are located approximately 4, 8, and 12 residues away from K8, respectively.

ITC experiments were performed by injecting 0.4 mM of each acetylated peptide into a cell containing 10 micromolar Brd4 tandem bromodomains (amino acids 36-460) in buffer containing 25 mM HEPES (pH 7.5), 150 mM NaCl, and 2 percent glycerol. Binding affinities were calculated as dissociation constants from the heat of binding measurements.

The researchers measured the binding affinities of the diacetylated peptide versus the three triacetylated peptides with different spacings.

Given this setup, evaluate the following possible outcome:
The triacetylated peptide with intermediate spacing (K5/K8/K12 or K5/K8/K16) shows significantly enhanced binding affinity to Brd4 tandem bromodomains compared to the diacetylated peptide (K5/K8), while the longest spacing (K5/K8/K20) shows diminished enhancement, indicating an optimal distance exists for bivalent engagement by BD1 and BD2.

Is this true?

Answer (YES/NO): NO